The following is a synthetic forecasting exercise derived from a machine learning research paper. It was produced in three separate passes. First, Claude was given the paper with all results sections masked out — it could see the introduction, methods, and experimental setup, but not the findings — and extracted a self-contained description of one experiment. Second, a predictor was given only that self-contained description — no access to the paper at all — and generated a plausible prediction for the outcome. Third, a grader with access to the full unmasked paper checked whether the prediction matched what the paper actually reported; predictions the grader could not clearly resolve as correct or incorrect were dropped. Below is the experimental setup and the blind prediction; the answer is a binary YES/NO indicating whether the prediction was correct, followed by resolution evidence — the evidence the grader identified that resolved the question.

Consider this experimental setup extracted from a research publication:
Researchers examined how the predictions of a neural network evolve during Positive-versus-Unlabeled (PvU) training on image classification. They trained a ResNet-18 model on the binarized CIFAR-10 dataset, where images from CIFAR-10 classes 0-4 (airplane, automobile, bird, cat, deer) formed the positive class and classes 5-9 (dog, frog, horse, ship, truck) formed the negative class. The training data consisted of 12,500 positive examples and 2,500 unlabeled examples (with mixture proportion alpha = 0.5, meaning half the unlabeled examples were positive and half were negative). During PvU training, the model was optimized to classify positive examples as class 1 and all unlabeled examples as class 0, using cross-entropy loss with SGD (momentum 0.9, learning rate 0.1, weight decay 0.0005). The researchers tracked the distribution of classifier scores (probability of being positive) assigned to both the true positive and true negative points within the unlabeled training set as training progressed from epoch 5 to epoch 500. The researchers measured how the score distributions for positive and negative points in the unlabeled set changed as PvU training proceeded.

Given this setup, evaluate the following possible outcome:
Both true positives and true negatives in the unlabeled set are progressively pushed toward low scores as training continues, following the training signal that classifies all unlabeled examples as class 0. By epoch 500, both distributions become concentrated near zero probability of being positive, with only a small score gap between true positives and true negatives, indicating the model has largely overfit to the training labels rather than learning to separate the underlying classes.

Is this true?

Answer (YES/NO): YES